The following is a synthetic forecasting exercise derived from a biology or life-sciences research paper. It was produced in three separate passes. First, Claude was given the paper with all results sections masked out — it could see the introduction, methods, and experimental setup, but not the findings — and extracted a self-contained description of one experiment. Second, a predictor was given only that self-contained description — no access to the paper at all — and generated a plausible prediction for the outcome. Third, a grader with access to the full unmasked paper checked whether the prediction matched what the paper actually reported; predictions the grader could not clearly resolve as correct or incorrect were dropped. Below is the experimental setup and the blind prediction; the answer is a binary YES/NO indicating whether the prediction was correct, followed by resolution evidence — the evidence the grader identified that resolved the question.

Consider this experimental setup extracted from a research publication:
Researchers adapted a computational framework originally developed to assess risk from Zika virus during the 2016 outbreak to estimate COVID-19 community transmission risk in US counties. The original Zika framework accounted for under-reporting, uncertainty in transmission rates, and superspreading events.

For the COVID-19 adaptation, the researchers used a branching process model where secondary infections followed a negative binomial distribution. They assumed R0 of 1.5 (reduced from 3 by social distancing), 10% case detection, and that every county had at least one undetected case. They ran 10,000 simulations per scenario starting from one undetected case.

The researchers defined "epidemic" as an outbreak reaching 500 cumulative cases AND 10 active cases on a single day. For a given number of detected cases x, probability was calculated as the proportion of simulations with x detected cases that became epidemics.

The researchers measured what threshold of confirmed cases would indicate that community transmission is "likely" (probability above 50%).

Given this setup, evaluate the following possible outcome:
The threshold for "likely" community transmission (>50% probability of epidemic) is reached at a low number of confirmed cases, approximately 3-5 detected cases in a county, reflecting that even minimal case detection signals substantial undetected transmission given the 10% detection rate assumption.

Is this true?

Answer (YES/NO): NO